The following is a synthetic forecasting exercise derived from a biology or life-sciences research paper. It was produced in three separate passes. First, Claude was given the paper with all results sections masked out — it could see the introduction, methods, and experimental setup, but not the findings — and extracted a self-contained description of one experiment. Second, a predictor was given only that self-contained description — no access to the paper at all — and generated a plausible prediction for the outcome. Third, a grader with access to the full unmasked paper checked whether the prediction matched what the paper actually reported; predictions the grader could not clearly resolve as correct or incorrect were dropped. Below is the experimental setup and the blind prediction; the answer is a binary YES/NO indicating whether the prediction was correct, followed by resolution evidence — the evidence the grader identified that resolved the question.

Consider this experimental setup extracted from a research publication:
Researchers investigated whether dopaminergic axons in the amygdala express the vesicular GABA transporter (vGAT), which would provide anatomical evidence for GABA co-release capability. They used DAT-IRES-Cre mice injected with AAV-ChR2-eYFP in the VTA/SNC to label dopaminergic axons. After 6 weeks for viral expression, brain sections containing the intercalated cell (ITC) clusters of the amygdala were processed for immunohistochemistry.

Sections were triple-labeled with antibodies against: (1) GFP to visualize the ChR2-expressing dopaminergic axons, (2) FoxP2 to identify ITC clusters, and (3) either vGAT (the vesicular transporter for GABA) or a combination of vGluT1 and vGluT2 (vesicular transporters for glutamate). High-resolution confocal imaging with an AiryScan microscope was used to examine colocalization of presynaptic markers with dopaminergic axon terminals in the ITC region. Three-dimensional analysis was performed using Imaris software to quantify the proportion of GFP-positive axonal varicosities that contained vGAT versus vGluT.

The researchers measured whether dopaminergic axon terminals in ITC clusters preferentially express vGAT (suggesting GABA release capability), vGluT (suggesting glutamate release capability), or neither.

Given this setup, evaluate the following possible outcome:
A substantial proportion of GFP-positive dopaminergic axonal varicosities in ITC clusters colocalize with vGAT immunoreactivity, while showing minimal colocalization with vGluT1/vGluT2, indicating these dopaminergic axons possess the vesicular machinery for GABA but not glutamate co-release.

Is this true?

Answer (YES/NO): NO